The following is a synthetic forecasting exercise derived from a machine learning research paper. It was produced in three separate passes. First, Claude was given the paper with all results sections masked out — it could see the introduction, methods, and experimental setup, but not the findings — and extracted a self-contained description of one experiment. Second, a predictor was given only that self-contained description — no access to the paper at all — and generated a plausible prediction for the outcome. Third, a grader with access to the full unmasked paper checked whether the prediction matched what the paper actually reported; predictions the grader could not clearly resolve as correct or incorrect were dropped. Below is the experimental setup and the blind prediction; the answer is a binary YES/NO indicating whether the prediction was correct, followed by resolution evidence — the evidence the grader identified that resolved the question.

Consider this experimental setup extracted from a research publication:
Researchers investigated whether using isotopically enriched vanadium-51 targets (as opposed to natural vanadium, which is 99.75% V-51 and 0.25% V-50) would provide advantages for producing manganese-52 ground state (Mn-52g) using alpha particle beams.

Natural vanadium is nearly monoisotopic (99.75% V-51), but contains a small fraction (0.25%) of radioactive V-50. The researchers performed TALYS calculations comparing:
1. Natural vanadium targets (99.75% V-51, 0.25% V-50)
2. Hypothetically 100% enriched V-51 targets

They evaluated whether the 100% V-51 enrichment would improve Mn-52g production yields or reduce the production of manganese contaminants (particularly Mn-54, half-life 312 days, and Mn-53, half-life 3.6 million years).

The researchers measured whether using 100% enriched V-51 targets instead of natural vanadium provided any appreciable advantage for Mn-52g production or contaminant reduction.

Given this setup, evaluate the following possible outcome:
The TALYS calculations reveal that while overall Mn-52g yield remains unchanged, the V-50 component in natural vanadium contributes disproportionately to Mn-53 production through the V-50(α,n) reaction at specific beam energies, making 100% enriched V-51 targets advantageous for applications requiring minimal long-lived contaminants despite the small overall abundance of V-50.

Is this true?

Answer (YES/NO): NO